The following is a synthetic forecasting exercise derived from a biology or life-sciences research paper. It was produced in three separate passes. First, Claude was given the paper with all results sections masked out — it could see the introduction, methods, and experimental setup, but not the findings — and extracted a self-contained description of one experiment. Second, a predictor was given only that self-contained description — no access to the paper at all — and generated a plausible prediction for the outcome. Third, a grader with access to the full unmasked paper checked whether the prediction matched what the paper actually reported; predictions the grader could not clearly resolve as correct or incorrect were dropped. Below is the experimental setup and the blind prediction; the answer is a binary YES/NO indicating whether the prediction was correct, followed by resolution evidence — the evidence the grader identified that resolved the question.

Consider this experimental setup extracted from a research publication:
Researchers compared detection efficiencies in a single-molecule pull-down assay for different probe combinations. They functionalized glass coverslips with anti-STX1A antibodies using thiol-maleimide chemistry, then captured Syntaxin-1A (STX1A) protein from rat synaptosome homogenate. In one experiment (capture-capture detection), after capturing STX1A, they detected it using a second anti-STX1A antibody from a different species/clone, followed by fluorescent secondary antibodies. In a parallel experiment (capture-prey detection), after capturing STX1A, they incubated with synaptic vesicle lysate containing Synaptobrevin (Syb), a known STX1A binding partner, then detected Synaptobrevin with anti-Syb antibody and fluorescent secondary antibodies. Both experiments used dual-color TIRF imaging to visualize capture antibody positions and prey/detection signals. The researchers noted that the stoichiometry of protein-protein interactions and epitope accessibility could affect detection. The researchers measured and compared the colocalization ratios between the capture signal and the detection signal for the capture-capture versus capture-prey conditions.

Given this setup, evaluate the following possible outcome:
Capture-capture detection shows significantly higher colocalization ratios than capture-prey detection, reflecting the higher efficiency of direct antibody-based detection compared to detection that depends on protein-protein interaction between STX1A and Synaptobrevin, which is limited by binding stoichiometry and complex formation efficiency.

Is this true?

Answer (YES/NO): YES